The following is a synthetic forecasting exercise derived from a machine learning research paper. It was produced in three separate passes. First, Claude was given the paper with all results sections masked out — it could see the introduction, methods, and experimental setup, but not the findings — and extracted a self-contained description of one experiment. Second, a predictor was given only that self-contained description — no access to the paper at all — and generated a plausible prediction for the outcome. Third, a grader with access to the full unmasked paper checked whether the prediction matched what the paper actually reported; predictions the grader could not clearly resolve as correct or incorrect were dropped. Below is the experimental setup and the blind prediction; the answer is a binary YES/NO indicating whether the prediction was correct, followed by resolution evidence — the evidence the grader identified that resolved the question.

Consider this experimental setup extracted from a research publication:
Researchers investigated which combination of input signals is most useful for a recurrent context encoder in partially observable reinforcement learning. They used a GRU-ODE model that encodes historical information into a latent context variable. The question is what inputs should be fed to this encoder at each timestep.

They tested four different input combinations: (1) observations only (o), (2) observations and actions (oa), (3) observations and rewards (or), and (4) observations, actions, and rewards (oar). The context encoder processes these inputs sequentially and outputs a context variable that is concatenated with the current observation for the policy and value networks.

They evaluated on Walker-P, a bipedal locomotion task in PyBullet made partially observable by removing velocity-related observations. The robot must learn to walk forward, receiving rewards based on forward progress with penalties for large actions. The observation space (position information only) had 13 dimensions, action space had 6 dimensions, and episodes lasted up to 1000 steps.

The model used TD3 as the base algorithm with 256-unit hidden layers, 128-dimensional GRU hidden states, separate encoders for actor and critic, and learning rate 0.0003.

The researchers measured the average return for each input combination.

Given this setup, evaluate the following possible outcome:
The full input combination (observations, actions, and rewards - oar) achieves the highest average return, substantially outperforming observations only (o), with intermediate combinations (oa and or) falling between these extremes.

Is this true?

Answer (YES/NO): NO